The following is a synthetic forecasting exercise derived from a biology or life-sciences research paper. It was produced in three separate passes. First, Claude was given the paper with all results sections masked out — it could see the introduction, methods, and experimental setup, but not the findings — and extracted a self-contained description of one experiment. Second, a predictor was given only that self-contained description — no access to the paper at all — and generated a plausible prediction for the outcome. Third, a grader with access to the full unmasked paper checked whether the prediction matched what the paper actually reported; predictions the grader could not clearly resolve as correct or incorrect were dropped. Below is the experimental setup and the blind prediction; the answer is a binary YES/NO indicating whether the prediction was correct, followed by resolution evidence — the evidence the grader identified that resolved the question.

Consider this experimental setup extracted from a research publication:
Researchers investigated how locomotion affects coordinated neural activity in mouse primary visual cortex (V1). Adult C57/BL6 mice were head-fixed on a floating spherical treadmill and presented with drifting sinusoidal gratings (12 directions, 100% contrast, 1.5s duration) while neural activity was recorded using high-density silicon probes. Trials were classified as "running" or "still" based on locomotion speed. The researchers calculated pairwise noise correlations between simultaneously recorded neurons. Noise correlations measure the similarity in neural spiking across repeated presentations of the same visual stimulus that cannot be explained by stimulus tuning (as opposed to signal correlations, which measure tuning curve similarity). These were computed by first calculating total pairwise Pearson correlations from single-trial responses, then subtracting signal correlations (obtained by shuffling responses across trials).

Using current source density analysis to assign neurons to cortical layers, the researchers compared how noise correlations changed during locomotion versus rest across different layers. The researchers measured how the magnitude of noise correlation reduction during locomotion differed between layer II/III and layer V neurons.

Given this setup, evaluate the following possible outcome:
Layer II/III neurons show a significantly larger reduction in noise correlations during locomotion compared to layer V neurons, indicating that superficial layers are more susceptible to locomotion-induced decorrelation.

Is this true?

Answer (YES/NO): NO